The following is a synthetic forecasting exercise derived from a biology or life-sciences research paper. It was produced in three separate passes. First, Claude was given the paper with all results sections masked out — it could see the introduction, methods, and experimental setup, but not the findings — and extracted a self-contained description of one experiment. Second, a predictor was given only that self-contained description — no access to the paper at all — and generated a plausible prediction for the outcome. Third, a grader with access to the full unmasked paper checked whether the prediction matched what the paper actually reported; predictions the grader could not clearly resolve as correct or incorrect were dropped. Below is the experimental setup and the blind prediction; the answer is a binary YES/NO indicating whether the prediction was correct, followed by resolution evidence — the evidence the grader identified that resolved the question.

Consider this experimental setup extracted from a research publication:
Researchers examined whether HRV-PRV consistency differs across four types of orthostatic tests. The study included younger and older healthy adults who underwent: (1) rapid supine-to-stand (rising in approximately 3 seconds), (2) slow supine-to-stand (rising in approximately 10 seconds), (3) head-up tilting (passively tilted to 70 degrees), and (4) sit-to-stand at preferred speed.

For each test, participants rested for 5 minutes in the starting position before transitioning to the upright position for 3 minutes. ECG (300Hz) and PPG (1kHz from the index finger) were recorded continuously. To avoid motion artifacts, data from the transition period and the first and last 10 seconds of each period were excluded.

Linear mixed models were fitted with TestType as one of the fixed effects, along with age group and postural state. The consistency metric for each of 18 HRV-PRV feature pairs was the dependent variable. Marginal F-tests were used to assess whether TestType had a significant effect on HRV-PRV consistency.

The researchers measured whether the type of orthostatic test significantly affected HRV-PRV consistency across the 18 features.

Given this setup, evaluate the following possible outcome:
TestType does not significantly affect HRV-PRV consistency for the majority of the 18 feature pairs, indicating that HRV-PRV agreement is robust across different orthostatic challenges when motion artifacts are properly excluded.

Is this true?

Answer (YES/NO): YES